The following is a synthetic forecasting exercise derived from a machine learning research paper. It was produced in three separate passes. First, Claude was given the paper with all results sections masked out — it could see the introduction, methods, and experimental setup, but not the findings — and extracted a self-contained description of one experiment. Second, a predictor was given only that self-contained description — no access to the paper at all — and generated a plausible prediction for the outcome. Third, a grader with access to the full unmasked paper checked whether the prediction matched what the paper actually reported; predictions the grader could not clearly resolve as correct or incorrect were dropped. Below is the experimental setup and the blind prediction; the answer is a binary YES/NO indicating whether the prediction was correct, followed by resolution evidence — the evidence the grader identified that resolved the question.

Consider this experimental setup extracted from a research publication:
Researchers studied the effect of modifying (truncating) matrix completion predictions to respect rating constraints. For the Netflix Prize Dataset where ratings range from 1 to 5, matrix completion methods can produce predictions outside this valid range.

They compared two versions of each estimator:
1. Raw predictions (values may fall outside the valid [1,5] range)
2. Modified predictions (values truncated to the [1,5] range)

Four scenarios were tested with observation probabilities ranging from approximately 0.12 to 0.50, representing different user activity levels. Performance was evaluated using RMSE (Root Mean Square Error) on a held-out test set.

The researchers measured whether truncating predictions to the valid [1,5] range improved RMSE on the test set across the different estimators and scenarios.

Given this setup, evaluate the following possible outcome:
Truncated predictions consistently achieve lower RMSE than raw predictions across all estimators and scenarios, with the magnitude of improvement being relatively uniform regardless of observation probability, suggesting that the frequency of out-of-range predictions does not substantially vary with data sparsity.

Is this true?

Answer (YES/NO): NO